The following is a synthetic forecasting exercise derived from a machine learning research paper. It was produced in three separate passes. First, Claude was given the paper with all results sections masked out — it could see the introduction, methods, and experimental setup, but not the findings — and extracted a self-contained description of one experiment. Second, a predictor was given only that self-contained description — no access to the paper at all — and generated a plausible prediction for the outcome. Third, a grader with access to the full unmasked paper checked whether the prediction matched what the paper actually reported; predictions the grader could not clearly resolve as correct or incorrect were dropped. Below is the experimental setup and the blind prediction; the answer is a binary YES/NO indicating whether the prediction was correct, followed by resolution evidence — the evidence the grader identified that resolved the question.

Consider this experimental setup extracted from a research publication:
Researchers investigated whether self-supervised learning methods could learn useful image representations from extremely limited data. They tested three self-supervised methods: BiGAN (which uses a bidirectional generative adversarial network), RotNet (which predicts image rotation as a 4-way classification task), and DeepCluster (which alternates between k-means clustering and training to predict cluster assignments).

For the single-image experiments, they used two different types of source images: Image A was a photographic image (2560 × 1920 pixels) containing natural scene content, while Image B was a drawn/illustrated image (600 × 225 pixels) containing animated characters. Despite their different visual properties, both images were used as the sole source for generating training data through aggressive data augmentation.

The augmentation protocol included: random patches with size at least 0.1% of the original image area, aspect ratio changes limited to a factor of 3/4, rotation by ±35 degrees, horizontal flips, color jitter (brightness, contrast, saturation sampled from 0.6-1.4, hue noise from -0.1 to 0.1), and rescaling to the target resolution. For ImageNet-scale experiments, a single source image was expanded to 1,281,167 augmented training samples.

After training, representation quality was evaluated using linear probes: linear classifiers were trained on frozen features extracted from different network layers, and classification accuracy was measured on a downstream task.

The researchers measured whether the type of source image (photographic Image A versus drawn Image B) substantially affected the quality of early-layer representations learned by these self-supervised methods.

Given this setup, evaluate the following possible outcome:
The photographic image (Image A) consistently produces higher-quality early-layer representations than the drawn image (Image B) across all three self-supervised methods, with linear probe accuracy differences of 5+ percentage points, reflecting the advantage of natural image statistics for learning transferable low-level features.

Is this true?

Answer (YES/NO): NO